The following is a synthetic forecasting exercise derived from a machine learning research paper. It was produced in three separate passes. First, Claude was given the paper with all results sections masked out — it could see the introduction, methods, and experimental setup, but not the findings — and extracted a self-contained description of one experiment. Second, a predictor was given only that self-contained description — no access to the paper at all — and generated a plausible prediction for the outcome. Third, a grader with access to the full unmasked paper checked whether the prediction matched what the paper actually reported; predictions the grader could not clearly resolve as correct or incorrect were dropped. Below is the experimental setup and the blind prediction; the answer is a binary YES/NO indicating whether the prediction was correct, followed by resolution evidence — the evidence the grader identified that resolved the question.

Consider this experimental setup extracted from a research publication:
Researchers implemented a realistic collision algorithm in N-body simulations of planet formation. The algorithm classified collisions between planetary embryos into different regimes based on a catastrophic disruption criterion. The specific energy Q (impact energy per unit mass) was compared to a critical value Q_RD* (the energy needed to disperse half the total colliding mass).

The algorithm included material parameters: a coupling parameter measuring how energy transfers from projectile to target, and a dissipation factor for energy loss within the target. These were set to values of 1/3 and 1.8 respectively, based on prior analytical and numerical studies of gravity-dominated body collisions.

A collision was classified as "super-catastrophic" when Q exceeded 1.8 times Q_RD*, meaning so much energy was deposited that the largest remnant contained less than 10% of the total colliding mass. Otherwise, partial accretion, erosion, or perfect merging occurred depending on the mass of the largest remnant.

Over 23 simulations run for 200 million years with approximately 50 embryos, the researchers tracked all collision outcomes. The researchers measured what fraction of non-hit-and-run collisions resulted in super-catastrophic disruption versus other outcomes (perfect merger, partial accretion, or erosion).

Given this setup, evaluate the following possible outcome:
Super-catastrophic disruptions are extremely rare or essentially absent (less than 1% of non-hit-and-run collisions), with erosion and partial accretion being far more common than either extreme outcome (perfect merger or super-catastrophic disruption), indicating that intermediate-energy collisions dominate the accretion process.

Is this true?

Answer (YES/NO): NO